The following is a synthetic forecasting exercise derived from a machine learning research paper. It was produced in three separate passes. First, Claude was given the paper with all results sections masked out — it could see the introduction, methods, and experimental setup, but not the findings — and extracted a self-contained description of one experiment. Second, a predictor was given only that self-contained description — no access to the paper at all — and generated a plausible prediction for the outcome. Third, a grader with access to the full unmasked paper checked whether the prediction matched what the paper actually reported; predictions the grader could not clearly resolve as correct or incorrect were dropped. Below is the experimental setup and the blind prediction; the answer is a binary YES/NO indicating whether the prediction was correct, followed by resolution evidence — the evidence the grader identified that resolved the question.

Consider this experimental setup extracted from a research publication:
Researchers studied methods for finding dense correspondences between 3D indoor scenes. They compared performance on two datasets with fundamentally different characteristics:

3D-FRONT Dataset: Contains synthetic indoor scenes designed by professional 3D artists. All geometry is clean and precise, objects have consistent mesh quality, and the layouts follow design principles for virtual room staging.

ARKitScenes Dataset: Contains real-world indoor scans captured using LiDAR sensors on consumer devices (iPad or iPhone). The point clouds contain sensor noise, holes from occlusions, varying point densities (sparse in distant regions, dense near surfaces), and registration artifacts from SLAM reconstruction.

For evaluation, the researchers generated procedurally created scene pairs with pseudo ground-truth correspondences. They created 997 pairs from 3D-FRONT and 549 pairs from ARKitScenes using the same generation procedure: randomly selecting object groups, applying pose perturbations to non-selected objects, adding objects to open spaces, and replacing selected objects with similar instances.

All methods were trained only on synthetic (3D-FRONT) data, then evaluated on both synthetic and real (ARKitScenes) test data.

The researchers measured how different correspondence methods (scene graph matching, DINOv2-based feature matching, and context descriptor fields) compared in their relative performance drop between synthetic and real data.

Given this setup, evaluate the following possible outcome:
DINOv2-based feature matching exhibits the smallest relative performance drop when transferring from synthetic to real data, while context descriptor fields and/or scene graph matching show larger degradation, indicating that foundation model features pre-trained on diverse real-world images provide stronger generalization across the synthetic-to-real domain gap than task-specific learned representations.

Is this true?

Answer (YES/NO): NO